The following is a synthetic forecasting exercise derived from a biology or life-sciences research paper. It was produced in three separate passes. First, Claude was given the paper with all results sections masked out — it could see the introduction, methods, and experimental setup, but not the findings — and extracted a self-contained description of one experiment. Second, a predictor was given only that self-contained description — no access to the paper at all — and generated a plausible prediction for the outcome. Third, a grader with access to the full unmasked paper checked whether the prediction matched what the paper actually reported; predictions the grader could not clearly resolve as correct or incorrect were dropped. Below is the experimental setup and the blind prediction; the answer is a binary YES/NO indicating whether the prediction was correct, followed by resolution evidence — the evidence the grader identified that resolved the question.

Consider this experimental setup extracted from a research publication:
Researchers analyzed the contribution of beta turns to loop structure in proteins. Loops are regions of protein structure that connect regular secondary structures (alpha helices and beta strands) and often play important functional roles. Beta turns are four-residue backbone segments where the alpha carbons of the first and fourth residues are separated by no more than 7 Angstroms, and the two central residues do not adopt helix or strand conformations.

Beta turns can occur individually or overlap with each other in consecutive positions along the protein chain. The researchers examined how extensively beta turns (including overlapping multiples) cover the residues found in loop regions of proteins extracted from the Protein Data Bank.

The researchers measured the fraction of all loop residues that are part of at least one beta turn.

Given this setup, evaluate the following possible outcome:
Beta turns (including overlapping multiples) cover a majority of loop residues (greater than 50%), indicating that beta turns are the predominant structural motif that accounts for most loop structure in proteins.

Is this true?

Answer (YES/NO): YES